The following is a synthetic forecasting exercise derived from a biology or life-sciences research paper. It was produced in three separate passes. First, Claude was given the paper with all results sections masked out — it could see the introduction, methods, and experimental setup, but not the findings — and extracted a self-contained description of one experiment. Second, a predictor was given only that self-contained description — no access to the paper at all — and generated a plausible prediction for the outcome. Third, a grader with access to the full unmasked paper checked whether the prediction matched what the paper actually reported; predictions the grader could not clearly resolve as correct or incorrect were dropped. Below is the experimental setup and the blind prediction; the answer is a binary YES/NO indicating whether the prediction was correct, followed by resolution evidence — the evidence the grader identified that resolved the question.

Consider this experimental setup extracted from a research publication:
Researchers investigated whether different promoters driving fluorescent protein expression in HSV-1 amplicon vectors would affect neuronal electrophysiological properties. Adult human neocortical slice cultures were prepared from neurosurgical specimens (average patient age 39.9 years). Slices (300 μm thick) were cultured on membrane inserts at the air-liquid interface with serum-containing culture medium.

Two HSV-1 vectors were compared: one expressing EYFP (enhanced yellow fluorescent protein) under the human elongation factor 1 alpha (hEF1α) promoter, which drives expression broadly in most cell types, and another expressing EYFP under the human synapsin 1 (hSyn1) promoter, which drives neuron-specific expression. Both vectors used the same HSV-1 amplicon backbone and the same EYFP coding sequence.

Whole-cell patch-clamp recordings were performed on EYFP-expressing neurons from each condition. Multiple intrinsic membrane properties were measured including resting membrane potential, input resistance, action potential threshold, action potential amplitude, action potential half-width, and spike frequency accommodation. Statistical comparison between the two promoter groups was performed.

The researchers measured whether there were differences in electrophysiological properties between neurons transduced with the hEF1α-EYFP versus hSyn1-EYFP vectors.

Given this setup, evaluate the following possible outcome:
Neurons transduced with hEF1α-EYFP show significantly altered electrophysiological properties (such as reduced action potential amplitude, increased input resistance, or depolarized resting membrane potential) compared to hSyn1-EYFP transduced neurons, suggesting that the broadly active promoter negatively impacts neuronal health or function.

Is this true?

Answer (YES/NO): NO